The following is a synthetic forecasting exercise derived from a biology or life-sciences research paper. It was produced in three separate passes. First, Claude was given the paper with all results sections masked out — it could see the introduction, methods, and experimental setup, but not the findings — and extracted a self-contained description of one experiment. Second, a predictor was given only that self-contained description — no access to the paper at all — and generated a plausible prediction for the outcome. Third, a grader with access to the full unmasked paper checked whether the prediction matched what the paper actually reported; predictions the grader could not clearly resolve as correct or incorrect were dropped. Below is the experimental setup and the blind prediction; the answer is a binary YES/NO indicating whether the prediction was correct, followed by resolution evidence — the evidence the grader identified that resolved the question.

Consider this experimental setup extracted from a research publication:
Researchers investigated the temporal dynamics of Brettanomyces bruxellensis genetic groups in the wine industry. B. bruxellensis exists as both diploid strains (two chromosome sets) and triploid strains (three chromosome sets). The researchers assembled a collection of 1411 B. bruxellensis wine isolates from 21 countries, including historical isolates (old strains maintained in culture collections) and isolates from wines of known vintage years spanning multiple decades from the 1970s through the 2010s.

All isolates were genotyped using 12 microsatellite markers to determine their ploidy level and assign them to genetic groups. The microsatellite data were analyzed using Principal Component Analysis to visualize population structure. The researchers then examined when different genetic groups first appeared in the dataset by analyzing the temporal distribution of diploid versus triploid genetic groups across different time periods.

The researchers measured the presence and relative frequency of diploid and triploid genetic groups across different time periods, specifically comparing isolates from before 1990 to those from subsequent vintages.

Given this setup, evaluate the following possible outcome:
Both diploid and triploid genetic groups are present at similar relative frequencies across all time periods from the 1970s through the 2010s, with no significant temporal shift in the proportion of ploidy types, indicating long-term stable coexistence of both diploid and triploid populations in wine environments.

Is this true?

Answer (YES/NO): NO